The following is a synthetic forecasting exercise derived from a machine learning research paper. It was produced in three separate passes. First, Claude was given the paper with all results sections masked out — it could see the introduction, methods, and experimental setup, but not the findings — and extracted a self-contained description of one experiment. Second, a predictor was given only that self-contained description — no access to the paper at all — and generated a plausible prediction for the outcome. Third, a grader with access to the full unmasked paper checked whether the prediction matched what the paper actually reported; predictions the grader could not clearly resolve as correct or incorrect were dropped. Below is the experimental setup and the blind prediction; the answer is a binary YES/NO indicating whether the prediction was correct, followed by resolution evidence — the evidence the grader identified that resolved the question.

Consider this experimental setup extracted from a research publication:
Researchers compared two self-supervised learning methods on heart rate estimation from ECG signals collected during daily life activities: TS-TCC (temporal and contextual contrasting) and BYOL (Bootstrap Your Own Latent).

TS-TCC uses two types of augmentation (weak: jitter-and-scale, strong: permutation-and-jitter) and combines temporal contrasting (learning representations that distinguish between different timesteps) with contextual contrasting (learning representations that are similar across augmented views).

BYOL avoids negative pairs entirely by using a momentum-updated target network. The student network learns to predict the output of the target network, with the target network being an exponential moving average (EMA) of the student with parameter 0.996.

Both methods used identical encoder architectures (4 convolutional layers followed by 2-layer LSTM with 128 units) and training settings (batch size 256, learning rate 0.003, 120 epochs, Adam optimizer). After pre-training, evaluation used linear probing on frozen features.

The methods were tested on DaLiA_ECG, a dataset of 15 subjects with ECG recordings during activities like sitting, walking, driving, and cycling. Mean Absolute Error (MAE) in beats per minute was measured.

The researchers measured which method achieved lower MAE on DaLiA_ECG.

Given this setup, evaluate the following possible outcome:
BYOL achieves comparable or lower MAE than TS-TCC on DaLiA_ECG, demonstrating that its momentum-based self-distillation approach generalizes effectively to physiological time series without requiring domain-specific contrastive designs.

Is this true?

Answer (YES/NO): NO